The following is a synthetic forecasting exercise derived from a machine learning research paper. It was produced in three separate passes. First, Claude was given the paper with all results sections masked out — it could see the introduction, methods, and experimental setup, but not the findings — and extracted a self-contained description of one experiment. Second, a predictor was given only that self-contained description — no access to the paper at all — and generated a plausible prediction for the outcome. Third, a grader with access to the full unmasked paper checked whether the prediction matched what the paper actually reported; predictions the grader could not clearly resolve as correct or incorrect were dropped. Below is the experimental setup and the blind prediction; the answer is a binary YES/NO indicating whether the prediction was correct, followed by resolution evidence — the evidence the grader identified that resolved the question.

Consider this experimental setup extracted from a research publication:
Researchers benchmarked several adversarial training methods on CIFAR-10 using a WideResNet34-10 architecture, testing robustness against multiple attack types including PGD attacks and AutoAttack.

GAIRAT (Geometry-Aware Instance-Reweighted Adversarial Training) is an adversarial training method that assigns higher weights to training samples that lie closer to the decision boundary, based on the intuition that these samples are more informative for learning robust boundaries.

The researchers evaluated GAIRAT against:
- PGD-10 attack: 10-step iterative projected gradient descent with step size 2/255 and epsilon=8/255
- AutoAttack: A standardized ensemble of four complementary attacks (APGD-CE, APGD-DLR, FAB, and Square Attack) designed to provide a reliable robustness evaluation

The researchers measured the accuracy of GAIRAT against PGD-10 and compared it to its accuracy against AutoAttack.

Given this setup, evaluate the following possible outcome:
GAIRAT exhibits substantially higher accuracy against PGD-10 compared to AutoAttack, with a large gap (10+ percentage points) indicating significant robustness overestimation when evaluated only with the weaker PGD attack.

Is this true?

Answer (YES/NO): YES